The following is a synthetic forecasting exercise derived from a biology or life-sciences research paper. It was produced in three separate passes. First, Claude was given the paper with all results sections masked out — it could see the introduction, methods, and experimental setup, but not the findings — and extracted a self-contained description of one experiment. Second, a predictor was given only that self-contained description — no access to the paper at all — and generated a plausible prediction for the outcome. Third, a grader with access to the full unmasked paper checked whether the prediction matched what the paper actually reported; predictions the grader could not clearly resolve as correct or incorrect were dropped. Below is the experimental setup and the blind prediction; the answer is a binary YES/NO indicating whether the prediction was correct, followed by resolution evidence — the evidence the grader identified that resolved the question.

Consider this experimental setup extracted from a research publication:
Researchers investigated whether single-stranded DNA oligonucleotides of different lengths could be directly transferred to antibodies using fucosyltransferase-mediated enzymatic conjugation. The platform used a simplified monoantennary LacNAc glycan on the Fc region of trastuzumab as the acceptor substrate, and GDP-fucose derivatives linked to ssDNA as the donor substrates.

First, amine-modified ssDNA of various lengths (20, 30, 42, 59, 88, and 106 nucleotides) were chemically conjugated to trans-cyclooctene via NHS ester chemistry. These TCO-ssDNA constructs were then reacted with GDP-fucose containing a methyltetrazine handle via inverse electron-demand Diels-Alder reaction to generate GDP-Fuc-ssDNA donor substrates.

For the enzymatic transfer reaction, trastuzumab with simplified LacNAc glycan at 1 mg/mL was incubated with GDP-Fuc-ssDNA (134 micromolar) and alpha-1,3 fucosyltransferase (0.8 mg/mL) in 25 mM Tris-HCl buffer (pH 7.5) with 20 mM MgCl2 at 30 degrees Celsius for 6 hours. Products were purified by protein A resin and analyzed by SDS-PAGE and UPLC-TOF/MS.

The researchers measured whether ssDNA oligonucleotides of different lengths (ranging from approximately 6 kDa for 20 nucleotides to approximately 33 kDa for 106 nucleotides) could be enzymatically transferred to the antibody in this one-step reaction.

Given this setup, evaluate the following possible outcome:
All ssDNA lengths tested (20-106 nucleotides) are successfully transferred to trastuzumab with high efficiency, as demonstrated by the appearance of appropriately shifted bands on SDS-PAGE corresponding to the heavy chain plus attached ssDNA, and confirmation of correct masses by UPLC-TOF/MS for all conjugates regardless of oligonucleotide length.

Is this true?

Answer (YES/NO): NO